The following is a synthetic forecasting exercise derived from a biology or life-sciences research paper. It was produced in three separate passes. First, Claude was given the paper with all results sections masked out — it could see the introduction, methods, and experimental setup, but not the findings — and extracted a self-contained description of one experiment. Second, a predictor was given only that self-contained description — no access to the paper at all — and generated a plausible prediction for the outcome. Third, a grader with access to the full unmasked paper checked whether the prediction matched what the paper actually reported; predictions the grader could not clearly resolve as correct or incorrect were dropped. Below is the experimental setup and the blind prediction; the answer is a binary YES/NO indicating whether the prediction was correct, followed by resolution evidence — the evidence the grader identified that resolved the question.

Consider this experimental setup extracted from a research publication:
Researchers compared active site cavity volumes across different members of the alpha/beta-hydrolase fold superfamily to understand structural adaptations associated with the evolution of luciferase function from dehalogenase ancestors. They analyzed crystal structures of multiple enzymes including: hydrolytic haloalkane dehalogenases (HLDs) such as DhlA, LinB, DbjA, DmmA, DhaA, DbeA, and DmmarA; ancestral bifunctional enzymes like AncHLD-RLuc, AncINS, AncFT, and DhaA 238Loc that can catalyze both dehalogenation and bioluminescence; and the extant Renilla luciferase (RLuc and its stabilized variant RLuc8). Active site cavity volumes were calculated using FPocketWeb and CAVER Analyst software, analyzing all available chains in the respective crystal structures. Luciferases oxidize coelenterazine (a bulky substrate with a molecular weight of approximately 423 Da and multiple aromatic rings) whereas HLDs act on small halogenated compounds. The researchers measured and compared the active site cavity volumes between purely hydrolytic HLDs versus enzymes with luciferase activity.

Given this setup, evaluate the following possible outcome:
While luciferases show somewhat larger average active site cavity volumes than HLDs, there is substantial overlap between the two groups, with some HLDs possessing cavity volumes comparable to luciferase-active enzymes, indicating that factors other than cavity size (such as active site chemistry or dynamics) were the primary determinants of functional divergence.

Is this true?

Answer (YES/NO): NO